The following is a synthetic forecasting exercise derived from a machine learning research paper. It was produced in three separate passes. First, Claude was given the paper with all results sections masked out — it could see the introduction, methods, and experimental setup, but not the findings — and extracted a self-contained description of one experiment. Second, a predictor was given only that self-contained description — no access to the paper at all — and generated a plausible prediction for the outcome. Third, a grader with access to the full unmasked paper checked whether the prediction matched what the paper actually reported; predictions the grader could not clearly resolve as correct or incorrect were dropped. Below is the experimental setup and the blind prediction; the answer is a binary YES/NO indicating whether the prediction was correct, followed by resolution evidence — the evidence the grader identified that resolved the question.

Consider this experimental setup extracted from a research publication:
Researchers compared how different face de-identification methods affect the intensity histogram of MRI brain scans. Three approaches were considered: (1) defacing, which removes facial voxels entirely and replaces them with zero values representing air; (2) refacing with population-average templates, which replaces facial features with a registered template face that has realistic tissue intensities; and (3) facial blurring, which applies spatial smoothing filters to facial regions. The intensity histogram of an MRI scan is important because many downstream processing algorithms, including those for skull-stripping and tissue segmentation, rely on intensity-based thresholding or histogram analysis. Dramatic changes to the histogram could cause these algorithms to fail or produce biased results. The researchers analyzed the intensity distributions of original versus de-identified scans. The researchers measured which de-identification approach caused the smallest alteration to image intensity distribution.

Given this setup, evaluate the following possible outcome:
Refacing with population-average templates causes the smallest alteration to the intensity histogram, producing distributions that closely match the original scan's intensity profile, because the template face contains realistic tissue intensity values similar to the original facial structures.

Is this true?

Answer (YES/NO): NO